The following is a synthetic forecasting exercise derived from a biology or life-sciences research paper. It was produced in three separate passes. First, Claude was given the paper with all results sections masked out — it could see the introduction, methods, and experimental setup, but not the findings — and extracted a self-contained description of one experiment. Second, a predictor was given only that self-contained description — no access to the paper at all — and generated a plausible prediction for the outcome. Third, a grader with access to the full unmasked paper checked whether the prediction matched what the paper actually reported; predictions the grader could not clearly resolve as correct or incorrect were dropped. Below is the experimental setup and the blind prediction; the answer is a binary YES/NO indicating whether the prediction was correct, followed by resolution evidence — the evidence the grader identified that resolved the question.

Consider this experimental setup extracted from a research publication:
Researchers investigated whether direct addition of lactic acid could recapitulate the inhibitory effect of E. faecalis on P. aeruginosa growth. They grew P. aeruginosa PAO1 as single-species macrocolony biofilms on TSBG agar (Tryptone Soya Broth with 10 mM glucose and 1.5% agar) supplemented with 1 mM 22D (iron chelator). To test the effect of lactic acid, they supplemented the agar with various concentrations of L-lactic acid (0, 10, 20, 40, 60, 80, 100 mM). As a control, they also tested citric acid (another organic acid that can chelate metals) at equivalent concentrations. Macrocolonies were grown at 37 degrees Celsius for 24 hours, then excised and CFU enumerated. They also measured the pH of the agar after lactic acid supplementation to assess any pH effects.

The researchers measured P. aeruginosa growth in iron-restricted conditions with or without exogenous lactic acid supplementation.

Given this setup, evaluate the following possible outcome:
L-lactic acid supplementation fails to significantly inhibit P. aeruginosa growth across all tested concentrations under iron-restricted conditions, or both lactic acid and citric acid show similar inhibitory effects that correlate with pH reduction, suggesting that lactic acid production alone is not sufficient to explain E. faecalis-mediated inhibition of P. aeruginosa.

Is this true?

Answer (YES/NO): YES